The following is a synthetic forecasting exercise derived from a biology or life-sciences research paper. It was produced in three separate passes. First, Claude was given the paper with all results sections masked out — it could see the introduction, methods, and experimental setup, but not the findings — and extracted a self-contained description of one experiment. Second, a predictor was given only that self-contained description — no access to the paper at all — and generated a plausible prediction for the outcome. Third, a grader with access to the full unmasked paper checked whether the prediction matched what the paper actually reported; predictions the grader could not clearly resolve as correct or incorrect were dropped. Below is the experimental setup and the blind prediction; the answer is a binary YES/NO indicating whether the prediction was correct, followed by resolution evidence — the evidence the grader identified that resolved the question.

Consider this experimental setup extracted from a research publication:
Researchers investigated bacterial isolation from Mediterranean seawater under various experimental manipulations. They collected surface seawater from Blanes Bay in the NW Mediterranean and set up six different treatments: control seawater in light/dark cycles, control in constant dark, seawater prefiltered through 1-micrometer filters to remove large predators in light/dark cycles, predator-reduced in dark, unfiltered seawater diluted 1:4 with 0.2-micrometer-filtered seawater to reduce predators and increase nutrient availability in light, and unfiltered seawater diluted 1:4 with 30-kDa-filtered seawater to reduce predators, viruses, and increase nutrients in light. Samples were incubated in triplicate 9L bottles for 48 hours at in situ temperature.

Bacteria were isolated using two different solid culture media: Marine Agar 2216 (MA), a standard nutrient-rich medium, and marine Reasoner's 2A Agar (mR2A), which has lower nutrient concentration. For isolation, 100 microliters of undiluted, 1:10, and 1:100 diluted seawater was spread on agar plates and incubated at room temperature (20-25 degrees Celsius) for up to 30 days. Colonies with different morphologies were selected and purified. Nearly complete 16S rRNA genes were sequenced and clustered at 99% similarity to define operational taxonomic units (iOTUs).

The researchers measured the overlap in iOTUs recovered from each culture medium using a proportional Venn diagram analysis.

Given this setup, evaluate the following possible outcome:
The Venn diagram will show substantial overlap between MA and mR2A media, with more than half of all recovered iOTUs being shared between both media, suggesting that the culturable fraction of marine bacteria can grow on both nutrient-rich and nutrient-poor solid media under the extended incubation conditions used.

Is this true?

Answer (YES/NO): NO